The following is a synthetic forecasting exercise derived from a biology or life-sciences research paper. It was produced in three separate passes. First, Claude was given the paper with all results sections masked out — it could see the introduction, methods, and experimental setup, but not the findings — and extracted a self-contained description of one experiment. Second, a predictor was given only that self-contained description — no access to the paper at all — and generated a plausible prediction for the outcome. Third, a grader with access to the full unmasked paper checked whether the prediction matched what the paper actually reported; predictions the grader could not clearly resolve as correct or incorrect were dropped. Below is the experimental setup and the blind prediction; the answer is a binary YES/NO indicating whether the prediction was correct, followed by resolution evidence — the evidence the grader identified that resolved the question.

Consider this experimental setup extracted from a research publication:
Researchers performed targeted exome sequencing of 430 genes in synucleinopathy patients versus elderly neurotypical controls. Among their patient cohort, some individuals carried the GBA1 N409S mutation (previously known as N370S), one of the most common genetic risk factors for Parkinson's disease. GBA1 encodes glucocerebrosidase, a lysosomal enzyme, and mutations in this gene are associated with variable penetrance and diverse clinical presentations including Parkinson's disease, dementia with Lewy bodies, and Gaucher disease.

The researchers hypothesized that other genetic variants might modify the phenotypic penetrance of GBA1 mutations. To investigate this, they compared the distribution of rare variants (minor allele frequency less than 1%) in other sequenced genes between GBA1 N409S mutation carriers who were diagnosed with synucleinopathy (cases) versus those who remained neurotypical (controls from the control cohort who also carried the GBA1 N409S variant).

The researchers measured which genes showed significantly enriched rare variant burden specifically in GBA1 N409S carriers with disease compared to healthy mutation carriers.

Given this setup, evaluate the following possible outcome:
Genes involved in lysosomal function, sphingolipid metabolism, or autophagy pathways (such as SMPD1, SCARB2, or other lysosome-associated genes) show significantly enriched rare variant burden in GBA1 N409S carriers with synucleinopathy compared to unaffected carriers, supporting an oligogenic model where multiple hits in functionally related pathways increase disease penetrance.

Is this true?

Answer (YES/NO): NO